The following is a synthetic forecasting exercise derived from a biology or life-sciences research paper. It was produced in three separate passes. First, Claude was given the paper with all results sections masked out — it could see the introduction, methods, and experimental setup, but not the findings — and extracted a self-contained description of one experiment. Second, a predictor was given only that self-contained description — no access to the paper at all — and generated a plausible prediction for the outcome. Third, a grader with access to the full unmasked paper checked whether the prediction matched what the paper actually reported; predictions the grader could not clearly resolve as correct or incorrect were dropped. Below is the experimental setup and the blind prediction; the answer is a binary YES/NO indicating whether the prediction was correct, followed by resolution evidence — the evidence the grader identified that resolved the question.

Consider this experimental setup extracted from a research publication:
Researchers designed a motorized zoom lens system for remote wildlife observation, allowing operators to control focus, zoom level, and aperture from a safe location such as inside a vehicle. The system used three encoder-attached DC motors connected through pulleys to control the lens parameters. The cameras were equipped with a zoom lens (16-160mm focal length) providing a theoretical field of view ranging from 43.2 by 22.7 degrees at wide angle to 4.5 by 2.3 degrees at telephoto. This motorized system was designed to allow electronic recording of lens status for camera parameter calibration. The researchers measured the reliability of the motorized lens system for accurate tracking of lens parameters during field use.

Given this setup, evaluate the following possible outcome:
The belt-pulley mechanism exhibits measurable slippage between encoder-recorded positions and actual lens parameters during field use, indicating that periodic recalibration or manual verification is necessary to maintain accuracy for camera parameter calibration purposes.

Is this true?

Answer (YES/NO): NO